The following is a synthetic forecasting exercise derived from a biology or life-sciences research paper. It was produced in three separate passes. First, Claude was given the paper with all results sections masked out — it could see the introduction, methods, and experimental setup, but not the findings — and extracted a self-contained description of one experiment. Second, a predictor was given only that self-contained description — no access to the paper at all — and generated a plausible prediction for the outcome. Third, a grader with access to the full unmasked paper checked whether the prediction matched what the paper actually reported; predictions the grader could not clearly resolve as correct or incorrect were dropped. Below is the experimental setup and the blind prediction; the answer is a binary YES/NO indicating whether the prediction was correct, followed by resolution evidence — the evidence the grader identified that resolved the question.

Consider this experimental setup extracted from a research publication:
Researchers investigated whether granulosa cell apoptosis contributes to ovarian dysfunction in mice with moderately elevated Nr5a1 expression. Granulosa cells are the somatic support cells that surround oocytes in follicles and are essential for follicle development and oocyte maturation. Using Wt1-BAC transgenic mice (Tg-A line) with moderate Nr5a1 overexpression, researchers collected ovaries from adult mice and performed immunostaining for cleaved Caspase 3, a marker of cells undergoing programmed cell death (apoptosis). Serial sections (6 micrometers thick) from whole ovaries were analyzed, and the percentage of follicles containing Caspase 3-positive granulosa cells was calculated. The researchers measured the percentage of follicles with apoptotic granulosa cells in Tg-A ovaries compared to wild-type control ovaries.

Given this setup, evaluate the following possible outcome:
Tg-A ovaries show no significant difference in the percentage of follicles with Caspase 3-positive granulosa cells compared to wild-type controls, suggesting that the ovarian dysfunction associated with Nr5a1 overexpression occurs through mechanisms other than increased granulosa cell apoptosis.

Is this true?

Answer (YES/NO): NO